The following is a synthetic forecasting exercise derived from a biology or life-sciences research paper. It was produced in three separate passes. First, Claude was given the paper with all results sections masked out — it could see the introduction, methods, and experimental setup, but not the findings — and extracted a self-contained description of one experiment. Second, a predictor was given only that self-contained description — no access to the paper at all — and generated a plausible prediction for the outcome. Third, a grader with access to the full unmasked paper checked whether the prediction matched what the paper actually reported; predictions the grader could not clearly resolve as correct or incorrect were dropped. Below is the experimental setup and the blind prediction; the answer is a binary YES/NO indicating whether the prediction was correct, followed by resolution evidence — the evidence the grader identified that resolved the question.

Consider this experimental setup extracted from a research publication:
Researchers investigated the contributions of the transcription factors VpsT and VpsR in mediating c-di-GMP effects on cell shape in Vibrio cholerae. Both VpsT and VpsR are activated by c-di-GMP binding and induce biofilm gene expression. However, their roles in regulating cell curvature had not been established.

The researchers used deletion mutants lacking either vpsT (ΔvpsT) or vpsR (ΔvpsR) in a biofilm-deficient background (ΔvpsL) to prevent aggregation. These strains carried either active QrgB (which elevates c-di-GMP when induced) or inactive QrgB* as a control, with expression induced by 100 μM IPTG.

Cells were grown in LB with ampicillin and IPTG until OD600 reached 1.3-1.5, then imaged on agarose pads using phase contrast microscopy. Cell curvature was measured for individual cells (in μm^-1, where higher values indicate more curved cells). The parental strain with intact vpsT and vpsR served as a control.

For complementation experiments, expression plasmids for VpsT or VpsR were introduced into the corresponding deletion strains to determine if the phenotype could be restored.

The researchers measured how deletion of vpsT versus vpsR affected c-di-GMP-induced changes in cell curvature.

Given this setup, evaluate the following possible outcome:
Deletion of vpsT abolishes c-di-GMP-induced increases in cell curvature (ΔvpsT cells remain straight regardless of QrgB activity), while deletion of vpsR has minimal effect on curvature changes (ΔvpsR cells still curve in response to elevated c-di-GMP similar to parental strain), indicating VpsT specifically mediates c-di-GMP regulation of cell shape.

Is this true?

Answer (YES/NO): NO